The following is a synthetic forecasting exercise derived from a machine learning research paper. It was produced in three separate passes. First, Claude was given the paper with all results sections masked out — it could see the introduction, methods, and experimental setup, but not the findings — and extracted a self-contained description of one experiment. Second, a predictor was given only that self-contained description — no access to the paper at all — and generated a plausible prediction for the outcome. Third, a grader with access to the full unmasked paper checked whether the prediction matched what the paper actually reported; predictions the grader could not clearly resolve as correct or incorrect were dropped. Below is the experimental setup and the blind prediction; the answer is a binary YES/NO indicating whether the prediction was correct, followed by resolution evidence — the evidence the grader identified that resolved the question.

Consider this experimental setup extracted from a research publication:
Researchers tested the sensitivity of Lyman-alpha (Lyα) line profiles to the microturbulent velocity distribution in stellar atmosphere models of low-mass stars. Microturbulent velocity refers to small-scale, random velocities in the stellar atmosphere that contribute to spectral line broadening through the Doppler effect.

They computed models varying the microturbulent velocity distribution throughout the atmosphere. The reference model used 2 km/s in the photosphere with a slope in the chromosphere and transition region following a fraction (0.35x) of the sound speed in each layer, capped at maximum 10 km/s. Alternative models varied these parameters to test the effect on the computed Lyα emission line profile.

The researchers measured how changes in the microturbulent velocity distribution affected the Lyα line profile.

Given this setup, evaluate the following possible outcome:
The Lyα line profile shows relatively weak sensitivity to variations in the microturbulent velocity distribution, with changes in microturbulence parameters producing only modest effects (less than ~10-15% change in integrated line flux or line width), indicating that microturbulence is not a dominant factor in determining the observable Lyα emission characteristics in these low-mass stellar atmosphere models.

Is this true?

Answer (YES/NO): YES